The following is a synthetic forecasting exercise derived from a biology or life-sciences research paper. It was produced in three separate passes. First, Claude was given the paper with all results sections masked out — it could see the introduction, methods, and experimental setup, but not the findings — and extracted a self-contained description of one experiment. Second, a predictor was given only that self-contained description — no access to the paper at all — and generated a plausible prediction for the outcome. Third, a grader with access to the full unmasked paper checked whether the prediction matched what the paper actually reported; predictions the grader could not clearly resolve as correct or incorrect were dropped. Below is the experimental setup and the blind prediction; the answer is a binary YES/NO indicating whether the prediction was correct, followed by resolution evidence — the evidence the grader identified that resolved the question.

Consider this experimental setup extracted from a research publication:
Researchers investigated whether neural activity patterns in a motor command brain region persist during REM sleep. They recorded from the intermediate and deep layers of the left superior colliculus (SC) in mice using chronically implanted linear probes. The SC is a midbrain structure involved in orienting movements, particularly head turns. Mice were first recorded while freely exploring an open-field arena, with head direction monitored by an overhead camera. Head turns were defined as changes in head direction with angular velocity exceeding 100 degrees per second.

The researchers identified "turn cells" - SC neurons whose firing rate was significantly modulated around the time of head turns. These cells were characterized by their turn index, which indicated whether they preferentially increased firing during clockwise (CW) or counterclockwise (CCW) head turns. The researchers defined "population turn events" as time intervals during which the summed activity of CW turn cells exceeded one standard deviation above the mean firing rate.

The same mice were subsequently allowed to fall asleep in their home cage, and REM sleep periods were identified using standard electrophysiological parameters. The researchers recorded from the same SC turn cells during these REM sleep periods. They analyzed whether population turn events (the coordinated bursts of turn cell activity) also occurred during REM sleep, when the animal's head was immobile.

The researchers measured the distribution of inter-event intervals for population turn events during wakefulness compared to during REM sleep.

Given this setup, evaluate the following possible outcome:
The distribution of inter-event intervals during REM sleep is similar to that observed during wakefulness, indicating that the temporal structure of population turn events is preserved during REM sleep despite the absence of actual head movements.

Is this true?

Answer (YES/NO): NO